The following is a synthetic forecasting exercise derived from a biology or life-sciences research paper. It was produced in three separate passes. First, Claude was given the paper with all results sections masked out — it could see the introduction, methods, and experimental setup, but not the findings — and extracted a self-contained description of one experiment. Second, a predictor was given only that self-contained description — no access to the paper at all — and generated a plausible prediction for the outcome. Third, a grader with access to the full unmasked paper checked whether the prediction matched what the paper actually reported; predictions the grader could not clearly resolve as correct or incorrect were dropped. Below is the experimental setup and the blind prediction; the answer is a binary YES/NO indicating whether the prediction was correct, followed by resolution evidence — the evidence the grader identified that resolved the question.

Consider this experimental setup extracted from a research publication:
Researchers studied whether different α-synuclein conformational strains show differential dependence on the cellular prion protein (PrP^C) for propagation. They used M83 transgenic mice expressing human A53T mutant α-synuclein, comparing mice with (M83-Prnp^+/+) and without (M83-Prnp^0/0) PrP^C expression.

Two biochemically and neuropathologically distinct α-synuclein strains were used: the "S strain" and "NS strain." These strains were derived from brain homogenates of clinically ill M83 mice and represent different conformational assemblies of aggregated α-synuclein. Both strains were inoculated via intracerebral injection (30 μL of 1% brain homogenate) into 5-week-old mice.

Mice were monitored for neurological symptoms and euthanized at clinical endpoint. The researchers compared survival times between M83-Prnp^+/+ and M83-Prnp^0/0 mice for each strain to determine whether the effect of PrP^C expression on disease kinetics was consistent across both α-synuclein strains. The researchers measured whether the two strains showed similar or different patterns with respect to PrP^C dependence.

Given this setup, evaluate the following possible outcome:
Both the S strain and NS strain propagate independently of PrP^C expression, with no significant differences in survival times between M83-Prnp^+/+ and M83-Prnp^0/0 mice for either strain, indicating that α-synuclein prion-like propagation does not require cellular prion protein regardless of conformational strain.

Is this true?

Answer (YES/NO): NO